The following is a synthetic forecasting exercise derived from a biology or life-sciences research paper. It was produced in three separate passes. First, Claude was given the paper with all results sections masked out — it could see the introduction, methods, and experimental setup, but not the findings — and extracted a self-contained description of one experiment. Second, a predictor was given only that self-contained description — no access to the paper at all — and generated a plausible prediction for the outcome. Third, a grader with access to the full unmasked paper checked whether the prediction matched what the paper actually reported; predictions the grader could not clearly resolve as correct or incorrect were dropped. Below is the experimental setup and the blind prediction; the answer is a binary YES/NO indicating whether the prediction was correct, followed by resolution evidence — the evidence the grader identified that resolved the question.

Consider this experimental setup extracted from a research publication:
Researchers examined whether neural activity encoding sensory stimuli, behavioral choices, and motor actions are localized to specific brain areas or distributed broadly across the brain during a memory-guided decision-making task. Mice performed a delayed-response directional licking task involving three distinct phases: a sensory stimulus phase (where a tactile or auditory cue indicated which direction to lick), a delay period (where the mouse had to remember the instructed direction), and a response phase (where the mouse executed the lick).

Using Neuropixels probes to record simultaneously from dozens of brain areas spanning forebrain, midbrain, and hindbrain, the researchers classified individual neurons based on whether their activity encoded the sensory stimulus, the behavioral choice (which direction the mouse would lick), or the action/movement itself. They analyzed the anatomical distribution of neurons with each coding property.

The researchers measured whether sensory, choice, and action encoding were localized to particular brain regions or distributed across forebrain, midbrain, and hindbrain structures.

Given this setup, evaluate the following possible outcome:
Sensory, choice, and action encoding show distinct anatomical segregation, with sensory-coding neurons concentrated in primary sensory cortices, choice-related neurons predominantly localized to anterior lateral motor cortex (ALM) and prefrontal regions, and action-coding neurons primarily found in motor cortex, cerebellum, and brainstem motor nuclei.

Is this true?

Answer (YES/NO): NO